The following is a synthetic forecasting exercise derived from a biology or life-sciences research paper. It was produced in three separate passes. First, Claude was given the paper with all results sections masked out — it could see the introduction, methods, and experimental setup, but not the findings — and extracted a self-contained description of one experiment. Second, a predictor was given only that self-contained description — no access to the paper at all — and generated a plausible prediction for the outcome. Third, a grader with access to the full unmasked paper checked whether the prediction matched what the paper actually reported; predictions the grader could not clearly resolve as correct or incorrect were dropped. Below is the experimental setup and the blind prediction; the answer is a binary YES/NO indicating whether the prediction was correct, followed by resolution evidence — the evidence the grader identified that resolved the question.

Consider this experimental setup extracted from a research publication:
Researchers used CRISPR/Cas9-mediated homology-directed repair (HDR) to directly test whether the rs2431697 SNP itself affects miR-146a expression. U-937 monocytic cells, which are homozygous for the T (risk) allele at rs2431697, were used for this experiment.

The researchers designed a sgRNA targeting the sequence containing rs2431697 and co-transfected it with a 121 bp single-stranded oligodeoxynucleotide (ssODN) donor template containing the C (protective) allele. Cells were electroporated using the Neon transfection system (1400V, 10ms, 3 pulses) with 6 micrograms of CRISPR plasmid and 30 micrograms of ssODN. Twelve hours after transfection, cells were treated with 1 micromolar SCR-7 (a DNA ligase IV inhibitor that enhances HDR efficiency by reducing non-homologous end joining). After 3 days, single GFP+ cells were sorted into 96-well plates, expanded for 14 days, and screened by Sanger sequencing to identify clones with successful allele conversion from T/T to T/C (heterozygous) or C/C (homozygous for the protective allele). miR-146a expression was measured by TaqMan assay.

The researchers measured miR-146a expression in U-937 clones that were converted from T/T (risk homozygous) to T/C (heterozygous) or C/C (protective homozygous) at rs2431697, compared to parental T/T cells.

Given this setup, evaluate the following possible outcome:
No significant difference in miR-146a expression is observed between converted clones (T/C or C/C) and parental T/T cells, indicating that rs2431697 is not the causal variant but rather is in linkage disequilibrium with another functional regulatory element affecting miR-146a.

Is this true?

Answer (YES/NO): NO